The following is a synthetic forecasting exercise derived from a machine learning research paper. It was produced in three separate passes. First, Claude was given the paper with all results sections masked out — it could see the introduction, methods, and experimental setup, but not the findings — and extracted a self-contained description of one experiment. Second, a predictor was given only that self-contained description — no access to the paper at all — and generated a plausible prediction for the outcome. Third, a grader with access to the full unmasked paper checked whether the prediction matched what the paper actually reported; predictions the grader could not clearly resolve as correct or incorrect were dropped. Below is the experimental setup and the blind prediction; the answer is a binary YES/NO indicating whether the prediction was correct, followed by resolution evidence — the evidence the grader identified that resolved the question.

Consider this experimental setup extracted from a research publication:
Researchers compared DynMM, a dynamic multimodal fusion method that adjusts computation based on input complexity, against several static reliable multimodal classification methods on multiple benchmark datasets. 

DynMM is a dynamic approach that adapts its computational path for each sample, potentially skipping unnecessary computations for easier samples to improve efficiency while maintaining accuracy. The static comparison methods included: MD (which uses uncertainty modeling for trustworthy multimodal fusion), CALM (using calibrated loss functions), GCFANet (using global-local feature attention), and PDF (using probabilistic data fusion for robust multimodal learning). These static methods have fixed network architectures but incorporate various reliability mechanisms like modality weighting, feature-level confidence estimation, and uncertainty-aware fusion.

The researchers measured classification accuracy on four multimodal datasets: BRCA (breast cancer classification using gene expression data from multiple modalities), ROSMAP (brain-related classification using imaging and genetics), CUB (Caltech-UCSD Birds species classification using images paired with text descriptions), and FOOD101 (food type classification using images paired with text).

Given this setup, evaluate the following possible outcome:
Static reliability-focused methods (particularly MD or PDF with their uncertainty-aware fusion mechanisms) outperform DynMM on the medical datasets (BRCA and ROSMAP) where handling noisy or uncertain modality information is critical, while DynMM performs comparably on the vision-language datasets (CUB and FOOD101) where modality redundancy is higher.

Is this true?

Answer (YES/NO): NO